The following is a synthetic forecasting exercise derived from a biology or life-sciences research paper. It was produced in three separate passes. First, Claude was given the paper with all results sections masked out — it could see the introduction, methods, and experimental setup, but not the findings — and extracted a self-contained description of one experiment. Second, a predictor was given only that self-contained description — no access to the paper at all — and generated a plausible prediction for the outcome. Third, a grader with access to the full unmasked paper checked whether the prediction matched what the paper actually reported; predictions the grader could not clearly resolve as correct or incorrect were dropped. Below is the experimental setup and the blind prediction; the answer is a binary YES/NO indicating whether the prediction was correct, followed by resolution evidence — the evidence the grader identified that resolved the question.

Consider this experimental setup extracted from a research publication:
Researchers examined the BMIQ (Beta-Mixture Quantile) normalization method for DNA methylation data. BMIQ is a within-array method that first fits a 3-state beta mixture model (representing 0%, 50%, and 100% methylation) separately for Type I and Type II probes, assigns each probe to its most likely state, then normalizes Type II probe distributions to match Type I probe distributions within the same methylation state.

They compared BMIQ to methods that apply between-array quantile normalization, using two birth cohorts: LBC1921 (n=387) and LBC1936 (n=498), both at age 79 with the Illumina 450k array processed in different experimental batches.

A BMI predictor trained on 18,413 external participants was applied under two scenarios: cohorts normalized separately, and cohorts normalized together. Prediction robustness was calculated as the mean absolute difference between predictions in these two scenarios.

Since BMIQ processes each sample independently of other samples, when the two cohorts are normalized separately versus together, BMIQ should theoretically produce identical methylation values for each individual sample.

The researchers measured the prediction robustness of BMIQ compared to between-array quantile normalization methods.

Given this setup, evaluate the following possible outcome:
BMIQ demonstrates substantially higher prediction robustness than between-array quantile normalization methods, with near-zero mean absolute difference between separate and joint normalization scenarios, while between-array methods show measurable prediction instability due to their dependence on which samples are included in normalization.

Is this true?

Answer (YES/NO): YES